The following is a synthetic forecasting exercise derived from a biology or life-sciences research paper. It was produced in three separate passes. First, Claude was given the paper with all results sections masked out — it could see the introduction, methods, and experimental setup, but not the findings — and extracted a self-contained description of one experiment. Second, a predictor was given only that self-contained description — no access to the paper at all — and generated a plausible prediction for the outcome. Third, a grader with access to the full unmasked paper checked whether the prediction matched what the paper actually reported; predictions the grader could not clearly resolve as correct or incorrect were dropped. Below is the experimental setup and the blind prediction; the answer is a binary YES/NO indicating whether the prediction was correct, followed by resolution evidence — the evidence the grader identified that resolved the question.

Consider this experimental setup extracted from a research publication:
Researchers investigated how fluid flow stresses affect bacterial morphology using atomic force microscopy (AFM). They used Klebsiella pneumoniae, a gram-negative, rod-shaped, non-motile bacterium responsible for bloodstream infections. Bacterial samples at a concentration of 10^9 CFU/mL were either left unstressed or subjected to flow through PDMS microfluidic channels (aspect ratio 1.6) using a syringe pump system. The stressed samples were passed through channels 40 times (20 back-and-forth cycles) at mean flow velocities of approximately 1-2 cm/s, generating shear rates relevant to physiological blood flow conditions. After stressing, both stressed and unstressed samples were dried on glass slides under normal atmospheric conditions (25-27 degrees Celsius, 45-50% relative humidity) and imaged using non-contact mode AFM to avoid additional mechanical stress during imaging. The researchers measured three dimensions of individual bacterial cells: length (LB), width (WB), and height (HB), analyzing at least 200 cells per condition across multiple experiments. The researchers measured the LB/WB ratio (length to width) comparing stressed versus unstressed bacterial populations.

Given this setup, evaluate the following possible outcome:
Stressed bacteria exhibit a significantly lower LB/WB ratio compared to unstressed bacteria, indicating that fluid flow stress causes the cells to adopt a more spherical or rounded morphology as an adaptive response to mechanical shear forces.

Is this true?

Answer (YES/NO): NO